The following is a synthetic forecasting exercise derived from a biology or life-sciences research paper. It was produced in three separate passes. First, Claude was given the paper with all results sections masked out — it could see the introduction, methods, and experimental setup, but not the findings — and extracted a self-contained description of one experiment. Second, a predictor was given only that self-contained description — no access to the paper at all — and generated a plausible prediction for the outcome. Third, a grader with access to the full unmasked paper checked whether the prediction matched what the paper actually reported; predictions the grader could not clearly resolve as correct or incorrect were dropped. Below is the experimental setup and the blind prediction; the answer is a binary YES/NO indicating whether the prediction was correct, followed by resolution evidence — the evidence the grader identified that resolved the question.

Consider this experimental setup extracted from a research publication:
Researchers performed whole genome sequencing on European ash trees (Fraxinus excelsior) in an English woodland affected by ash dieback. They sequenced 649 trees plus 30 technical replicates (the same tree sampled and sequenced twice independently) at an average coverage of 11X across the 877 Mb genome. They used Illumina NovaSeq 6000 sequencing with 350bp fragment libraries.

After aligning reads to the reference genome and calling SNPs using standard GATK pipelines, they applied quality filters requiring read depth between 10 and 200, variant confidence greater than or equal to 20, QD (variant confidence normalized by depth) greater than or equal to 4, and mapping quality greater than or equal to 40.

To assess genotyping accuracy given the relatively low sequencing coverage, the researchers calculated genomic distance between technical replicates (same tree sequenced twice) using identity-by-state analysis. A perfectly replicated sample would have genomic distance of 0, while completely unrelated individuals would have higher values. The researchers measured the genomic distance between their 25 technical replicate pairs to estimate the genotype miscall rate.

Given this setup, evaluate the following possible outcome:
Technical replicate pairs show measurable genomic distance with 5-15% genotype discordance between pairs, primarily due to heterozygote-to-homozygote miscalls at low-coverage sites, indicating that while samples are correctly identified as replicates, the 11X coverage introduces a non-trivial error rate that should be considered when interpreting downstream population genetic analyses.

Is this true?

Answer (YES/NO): YES